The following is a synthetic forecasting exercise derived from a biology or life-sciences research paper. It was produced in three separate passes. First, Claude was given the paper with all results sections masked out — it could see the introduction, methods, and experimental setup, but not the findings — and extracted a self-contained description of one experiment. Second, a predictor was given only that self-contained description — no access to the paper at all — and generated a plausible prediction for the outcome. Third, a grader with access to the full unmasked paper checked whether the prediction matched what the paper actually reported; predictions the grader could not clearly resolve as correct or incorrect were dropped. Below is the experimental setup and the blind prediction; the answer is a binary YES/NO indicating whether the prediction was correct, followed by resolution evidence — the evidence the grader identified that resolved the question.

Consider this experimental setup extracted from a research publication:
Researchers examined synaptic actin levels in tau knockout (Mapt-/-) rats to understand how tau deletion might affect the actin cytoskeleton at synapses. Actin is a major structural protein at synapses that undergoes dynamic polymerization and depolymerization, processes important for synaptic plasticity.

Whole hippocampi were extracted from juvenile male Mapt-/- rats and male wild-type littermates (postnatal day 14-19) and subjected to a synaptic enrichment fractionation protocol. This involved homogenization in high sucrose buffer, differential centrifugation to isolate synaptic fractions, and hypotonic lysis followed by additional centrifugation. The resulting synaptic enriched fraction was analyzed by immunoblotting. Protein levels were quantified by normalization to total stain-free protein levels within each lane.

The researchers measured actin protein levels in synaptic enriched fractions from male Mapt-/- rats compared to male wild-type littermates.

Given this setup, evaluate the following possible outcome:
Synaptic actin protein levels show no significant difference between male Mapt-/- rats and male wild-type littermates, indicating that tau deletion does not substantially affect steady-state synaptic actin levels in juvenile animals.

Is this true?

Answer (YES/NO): NO